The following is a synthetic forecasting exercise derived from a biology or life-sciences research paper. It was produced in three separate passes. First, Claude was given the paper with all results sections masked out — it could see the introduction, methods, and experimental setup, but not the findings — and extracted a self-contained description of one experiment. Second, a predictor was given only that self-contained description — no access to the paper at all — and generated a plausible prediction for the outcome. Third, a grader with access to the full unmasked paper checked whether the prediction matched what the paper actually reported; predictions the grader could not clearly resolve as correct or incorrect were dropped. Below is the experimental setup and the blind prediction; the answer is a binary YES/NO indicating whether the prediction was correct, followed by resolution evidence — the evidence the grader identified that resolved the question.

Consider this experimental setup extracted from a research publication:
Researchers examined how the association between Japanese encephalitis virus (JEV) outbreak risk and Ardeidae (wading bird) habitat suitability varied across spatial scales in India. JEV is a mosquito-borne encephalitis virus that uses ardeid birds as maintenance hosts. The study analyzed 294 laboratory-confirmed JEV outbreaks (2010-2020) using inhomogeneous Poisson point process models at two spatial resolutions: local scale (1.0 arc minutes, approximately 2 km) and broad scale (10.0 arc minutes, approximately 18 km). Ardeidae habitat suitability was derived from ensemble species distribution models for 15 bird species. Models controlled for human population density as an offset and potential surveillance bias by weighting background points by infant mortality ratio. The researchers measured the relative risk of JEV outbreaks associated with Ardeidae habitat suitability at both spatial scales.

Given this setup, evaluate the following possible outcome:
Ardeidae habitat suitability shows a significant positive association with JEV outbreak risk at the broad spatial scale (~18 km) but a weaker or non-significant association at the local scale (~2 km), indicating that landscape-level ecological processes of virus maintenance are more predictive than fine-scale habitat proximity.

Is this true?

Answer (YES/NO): NO